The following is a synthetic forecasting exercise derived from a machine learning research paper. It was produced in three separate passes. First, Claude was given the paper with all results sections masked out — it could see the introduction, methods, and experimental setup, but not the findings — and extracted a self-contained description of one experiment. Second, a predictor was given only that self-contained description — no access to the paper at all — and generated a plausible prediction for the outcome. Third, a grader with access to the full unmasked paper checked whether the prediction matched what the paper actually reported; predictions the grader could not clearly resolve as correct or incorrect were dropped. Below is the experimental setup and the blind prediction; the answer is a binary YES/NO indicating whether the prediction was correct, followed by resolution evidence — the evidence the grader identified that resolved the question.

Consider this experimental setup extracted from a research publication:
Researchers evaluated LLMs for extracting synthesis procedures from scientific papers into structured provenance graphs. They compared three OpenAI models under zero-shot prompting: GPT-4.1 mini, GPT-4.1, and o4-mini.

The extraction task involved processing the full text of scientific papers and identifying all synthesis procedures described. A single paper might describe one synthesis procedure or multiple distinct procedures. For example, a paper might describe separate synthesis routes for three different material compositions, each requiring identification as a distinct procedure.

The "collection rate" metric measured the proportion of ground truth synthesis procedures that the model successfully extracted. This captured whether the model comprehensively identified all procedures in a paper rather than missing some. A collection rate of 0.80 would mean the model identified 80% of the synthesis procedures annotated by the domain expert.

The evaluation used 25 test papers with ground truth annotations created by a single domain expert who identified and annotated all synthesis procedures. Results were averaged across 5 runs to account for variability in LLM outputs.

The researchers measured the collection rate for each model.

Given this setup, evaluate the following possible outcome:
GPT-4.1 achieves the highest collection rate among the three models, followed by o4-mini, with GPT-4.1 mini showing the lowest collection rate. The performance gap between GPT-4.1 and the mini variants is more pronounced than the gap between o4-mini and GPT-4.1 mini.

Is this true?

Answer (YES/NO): NO